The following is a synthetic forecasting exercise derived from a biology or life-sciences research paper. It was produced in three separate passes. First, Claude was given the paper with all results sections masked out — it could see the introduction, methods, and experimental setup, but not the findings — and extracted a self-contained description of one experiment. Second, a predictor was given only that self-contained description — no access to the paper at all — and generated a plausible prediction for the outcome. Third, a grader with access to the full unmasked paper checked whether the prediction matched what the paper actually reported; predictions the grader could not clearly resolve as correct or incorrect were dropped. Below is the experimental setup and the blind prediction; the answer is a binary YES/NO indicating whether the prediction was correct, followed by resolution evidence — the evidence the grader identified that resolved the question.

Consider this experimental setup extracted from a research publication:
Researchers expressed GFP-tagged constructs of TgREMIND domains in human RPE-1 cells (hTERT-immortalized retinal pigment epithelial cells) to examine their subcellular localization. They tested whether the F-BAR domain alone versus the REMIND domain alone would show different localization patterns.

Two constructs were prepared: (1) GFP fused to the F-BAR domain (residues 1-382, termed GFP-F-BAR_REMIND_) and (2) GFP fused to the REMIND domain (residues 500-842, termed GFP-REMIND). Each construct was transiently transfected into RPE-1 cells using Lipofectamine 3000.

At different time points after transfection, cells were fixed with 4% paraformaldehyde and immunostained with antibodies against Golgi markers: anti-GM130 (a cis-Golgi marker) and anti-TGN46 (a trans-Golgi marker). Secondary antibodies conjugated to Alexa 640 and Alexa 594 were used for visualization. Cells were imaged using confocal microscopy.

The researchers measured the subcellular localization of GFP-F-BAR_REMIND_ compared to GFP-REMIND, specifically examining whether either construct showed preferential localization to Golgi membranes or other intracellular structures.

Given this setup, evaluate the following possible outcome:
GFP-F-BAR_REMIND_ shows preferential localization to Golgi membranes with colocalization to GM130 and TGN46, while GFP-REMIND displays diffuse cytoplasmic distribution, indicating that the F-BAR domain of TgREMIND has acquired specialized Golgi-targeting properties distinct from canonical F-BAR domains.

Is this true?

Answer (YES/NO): YES